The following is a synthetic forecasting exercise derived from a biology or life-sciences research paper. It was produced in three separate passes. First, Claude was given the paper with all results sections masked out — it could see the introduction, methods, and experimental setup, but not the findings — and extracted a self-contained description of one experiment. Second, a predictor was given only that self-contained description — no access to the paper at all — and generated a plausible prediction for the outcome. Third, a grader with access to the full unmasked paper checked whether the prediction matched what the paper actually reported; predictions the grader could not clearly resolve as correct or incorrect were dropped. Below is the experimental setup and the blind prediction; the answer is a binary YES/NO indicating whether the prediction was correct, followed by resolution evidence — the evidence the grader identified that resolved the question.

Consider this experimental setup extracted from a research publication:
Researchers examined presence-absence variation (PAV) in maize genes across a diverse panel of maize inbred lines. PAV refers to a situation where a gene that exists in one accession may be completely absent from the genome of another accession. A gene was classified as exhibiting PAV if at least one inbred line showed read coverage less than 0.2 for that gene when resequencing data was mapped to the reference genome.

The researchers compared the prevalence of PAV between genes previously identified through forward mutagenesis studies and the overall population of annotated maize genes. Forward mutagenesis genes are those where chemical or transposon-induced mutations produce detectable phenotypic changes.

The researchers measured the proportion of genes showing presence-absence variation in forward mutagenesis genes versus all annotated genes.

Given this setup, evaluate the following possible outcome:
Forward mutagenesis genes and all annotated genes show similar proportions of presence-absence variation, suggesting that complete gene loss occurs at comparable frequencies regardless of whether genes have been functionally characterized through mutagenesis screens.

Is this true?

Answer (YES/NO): NO